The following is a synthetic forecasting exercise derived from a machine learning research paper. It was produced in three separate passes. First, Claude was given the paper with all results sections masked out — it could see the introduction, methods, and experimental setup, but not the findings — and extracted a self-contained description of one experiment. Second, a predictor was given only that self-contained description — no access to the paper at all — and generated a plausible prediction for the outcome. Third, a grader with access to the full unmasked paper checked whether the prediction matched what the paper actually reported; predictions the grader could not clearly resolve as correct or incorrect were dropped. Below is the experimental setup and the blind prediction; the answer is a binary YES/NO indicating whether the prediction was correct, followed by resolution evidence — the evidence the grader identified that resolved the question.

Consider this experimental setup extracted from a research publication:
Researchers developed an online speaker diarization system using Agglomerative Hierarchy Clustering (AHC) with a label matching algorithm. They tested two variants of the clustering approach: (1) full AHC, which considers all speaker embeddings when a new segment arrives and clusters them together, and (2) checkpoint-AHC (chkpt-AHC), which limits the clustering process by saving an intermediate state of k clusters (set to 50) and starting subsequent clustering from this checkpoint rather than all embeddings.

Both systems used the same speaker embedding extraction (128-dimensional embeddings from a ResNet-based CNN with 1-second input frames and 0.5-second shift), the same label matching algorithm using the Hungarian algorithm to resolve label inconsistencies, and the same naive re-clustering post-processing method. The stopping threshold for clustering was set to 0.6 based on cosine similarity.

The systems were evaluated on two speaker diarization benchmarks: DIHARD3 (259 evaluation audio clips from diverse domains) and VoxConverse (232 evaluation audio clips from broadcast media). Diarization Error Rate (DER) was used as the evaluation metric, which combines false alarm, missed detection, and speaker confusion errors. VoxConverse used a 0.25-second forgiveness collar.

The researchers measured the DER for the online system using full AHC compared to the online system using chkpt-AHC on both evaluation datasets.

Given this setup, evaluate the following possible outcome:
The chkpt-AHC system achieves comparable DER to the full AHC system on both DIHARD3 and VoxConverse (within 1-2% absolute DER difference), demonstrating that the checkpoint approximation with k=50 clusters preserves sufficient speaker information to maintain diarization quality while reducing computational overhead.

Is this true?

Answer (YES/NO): YES